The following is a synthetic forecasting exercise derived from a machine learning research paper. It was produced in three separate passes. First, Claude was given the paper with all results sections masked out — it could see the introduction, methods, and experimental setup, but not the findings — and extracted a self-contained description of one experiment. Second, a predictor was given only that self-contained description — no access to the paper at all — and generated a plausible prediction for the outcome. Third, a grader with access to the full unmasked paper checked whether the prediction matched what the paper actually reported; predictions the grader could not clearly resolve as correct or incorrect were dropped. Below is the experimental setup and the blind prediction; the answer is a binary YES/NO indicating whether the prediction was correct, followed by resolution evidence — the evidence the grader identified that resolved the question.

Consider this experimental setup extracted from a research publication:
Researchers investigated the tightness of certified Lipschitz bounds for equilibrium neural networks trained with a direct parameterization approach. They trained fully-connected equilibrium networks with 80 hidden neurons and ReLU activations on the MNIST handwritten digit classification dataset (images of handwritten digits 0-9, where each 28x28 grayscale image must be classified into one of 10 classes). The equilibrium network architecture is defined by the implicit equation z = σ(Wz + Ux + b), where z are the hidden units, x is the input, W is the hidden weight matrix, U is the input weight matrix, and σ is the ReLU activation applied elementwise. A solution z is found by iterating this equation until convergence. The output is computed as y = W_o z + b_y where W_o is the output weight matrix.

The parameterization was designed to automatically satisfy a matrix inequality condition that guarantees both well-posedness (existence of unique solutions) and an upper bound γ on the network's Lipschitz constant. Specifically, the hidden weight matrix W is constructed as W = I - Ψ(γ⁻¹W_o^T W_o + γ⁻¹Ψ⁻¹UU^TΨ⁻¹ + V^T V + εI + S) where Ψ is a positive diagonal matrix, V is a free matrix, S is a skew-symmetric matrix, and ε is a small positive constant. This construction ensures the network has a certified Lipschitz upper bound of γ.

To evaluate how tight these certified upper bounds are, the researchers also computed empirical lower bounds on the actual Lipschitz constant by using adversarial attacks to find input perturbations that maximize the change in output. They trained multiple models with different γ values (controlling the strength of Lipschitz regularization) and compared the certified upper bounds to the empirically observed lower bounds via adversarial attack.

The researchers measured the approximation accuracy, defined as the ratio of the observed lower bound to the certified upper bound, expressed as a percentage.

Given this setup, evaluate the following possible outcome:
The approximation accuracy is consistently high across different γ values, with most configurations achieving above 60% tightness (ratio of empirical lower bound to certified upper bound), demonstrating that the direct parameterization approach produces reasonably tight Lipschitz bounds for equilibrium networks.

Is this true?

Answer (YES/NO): YES